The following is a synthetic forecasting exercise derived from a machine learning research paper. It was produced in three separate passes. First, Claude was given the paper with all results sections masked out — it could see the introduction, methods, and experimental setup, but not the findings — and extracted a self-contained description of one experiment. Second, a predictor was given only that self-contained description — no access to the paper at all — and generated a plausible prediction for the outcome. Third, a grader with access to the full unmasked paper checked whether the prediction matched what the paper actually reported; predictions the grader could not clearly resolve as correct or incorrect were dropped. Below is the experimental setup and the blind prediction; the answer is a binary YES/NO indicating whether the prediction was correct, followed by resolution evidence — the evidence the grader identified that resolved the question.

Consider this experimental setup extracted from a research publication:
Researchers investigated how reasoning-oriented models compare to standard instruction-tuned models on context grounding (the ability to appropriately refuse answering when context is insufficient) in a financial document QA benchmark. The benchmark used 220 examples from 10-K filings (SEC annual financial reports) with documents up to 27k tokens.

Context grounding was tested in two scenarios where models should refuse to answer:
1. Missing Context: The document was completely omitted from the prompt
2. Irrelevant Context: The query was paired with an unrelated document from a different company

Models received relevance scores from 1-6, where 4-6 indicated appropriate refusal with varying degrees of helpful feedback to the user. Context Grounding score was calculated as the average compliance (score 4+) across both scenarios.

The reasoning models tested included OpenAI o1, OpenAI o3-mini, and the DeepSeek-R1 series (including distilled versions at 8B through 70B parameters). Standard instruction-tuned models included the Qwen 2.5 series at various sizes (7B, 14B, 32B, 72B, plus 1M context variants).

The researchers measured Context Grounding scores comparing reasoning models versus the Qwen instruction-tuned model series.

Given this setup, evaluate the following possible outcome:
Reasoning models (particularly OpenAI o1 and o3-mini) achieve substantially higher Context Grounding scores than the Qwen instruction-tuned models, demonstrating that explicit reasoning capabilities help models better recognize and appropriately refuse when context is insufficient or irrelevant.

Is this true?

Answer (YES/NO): NO